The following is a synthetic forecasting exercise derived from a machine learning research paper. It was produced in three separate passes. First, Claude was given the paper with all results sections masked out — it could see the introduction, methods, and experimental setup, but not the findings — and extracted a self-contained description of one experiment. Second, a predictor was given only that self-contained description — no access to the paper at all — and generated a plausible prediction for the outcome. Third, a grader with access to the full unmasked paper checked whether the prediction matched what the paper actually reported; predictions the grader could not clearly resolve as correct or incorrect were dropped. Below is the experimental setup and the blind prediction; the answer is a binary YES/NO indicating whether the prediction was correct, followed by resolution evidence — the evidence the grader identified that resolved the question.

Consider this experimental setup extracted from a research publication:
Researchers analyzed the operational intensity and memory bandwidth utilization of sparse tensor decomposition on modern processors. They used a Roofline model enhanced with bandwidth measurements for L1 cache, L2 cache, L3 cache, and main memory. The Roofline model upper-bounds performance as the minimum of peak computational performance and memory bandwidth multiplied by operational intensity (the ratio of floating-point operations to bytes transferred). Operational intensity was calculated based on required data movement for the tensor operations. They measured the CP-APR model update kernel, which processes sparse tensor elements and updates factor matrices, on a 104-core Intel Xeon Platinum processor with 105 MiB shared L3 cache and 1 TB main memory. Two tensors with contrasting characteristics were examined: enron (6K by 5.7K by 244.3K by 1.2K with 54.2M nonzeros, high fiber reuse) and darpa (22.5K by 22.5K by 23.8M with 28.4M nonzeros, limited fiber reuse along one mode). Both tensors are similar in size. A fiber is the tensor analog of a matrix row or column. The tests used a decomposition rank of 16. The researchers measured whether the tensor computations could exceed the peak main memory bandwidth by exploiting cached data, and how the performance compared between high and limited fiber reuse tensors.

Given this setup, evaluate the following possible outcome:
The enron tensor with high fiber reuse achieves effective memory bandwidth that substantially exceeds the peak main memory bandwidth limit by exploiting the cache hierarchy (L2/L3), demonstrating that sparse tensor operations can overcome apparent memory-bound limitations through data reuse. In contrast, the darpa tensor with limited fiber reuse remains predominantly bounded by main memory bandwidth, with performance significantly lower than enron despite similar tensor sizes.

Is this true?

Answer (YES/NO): NO